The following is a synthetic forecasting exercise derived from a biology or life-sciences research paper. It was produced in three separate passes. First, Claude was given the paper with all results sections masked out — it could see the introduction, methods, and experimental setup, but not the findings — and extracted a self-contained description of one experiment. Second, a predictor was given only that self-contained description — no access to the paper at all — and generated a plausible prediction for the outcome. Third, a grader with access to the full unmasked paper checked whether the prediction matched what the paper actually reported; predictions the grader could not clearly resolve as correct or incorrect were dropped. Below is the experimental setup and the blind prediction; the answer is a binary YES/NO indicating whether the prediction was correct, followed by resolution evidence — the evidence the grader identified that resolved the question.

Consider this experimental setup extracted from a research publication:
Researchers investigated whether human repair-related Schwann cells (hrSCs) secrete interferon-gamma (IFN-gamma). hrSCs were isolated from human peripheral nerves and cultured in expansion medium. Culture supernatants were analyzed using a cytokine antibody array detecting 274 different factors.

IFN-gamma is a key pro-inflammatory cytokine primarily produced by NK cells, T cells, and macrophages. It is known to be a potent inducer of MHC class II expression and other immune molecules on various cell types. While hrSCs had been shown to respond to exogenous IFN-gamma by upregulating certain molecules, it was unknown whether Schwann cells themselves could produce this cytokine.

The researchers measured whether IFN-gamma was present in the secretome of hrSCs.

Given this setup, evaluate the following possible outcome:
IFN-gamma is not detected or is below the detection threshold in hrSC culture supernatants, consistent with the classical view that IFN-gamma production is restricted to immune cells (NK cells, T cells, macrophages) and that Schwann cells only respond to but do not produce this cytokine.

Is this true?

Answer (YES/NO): NO